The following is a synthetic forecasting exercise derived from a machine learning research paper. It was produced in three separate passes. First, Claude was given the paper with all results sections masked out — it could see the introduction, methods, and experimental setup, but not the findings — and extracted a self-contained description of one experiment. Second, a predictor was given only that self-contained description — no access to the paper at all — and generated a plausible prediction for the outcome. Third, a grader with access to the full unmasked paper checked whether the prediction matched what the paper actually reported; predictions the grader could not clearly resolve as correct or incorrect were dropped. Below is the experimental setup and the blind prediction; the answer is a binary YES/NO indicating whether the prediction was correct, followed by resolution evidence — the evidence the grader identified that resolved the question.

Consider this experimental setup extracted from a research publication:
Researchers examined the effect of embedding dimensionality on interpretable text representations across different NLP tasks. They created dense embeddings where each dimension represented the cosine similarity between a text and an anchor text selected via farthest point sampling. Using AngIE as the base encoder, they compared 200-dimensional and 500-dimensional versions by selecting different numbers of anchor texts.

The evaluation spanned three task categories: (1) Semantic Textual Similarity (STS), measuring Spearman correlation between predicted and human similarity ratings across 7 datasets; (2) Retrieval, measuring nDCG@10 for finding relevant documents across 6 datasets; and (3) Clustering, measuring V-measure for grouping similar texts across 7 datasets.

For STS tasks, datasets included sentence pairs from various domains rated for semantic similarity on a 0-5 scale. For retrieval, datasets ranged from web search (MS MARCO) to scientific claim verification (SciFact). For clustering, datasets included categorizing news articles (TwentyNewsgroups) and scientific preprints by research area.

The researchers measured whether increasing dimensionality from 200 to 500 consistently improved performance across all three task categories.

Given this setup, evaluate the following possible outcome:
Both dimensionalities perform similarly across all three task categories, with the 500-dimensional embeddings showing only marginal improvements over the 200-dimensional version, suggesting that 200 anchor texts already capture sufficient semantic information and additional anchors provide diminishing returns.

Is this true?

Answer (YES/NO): YES